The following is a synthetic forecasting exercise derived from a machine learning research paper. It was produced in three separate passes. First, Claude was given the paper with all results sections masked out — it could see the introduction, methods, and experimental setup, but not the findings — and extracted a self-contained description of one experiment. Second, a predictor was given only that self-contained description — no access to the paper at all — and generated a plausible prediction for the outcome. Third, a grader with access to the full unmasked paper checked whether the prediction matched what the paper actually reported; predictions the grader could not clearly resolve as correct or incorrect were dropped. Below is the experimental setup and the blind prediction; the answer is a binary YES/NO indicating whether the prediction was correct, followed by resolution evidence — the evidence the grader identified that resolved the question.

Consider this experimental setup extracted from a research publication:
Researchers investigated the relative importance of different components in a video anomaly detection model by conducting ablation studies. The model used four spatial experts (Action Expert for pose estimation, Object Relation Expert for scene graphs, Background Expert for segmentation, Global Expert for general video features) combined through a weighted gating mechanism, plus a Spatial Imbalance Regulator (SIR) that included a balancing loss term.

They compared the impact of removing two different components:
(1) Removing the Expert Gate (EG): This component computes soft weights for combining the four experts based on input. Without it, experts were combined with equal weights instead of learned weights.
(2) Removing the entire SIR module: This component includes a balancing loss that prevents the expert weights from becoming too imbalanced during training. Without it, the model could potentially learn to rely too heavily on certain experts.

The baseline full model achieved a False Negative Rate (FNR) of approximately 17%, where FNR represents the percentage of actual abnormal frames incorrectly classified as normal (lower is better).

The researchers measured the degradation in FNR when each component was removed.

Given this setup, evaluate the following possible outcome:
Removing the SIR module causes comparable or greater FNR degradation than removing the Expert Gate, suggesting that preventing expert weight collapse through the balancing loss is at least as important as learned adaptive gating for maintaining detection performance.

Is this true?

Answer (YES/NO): NO